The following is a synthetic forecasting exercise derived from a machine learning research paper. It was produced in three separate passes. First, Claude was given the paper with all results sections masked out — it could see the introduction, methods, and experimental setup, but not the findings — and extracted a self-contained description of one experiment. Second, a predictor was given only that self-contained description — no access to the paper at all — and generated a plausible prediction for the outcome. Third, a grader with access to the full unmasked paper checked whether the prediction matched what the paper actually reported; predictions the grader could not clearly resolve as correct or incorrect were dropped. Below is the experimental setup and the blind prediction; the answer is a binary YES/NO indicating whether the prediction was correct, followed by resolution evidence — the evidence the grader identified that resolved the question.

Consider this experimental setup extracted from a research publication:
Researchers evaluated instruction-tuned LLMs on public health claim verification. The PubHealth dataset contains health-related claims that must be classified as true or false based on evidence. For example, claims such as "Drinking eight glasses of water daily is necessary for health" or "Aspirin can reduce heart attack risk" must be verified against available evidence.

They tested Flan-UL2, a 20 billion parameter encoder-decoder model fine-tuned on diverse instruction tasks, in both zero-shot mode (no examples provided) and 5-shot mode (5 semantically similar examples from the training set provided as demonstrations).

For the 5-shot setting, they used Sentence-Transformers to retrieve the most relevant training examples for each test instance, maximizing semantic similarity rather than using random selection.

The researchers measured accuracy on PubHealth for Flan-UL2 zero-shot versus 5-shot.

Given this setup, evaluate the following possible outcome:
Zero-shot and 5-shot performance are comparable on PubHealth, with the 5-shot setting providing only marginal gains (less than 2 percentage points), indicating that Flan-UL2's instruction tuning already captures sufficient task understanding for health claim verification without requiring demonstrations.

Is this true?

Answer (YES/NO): NO